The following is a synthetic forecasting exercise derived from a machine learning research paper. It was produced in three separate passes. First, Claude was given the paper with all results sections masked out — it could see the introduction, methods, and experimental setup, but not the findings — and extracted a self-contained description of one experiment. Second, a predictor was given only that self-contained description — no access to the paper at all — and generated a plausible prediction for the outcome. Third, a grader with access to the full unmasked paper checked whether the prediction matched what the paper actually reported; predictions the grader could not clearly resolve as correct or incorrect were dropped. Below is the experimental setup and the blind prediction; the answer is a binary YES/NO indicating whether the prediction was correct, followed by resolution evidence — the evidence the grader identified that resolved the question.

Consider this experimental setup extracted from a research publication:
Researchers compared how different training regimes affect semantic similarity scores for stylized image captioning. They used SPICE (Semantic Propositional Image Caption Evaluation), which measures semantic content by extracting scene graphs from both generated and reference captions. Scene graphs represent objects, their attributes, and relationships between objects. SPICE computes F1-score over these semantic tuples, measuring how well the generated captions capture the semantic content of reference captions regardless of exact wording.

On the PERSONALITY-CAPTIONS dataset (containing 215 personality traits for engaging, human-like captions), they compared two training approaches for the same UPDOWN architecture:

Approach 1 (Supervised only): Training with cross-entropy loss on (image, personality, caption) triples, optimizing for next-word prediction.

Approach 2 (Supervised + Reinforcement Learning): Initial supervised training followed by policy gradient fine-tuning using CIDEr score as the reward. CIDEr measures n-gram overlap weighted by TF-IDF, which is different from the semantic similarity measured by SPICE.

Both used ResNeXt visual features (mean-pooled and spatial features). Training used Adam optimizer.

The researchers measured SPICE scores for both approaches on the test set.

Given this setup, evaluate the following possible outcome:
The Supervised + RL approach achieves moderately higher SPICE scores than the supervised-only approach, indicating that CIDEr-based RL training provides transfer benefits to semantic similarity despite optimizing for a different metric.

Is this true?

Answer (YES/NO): YES